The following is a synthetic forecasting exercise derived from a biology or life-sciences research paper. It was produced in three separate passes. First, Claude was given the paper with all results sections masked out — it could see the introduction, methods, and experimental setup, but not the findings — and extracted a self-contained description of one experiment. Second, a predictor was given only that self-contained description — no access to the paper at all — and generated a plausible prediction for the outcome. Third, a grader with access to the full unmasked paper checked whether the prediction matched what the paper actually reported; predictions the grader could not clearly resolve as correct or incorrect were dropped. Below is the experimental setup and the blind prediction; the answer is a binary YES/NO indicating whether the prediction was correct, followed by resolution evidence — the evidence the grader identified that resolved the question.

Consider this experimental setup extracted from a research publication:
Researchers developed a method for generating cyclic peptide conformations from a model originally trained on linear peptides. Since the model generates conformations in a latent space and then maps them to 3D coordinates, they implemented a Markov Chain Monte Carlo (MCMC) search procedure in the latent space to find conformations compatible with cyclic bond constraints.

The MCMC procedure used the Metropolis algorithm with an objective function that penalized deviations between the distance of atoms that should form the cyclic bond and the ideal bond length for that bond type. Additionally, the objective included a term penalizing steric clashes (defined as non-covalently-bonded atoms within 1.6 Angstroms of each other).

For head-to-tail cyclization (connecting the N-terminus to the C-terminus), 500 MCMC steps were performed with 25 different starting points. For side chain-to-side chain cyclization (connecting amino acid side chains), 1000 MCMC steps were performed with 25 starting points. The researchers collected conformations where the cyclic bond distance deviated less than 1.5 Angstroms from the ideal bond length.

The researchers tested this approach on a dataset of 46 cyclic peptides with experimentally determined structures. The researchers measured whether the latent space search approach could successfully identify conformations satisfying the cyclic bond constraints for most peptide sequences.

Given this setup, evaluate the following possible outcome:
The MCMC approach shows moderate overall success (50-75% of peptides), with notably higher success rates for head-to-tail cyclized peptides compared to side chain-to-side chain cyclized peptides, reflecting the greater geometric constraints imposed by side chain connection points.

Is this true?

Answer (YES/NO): NO